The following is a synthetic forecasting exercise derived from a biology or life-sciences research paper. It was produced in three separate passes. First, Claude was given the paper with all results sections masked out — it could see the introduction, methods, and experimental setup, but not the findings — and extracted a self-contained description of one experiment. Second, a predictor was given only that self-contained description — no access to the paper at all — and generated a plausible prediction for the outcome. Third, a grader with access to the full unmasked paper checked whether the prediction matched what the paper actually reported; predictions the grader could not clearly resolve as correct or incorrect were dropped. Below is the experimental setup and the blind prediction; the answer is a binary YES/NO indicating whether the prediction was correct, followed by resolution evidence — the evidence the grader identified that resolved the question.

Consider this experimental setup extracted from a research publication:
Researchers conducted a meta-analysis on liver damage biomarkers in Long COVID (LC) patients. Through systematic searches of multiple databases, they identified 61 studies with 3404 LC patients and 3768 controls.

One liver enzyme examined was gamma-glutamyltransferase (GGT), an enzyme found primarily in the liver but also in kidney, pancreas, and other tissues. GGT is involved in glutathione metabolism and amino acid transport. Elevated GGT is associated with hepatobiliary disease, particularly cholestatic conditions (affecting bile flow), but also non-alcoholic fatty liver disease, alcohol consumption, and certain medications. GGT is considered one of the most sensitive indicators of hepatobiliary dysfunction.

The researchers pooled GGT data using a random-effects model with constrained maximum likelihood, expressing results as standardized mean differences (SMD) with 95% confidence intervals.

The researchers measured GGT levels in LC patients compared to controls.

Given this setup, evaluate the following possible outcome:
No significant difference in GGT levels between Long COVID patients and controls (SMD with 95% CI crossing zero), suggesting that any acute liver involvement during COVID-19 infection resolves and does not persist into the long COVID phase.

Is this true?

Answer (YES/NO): NO